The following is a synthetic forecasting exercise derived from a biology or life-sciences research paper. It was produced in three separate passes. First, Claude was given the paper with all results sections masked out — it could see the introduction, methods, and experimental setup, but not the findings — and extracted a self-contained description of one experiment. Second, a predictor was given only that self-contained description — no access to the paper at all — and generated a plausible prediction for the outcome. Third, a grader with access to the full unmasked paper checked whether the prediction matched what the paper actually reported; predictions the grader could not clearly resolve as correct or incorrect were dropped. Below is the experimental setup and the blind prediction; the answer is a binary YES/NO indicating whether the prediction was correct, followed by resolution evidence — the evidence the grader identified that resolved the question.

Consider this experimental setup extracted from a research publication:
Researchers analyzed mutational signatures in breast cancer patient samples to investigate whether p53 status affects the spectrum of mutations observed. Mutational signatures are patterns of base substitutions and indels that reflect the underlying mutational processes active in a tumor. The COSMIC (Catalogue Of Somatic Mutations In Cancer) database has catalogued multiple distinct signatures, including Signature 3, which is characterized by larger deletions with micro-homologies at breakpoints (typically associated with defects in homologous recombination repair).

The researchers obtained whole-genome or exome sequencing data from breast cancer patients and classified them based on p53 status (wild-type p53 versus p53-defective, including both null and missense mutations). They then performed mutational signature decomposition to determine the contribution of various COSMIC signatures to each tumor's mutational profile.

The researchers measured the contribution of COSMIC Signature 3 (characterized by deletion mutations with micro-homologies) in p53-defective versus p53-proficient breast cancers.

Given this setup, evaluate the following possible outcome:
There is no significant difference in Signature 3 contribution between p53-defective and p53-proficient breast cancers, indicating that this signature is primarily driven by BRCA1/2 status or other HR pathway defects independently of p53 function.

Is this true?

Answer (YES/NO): NO